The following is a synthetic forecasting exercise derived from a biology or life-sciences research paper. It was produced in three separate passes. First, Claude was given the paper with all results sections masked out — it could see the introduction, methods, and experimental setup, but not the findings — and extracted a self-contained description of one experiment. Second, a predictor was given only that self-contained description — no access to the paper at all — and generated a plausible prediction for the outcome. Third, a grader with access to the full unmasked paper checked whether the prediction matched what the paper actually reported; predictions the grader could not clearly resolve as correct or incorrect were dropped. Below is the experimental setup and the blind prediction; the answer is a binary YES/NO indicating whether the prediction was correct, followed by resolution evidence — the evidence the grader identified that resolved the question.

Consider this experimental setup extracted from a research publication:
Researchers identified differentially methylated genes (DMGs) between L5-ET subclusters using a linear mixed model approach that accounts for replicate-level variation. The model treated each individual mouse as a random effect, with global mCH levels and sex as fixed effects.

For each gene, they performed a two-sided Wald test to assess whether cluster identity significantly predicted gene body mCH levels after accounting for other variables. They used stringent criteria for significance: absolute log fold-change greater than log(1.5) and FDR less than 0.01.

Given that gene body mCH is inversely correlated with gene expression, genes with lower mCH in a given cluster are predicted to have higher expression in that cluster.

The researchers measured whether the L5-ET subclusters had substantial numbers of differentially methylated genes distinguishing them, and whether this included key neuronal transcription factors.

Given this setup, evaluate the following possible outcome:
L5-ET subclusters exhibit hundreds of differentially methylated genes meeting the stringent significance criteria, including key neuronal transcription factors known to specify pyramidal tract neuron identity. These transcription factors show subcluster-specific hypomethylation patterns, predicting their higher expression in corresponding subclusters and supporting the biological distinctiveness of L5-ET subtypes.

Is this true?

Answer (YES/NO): NO